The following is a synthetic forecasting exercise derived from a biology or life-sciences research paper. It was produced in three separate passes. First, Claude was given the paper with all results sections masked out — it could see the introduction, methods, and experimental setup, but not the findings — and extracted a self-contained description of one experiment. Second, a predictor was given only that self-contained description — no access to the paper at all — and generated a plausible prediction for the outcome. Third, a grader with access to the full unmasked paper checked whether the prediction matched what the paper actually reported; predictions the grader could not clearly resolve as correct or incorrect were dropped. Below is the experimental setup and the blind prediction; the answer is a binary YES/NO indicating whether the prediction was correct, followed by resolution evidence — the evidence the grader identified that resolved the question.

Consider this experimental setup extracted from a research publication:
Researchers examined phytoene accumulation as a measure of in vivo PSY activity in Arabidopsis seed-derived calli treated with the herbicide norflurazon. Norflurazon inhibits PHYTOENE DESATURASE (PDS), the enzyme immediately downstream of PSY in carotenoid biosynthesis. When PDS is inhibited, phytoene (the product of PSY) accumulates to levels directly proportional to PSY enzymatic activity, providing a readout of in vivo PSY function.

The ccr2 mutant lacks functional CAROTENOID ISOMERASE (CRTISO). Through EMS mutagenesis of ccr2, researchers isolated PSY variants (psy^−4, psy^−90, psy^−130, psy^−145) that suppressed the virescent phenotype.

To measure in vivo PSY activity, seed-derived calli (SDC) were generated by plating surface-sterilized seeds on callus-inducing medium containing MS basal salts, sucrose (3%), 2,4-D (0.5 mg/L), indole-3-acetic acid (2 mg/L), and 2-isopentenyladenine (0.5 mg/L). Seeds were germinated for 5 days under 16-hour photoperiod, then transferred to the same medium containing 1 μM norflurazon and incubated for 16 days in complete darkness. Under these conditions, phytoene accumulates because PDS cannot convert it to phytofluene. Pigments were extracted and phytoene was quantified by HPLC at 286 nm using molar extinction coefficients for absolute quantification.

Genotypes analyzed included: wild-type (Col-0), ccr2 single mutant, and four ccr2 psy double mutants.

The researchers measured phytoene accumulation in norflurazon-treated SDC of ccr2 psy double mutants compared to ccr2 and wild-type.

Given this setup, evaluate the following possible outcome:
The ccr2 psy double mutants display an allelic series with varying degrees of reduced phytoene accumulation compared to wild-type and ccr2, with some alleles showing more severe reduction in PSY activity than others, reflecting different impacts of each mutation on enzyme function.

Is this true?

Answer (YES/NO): YES